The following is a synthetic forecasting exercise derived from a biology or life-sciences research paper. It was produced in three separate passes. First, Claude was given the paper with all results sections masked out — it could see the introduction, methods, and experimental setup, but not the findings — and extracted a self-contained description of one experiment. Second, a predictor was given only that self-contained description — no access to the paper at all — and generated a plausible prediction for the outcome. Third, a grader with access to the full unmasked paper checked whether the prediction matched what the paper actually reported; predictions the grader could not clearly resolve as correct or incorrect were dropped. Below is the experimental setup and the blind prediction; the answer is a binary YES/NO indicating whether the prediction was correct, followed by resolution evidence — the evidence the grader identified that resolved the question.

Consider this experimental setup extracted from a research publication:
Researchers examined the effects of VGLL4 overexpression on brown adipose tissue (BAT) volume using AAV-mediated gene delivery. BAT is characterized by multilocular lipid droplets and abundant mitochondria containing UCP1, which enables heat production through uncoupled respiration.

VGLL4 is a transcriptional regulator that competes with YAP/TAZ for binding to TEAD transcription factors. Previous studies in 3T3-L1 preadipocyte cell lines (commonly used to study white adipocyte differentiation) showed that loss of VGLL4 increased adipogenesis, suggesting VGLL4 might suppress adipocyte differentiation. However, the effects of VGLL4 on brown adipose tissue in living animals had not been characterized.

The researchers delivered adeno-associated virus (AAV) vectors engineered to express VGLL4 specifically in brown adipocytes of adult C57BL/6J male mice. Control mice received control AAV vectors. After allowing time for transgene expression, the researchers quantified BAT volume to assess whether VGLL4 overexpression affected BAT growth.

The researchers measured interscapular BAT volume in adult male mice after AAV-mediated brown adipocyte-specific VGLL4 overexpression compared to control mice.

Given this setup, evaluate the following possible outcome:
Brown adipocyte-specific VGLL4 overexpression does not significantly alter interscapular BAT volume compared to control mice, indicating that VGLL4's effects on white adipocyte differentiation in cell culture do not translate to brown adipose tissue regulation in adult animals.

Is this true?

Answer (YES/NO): NO